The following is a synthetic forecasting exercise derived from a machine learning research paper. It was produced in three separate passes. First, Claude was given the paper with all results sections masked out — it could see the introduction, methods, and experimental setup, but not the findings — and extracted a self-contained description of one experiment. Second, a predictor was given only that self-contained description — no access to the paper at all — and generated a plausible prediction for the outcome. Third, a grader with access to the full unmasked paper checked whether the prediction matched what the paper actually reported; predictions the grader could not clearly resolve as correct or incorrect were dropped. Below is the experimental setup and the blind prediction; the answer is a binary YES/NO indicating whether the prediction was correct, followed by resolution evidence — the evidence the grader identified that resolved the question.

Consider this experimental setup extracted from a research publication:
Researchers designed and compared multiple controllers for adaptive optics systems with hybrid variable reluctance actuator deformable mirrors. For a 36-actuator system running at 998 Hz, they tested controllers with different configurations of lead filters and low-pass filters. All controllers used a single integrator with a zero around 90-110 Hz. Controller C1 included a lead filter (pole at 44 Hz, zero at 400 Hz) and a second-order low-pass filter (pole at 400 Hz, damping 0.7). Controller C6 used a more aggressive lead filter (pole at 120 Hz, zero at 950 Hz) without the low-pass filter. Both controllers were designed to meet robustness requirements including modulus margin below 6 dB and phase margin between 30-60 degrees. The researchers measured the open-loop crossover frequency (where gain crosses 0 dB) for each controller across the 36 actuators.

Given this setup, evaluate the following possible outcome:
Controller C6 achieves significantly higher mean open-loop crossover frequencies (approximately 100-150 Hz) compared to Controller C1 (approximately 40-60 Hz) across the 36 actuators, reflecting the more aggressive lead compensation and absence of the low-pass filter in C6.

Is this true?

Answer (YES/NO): NO